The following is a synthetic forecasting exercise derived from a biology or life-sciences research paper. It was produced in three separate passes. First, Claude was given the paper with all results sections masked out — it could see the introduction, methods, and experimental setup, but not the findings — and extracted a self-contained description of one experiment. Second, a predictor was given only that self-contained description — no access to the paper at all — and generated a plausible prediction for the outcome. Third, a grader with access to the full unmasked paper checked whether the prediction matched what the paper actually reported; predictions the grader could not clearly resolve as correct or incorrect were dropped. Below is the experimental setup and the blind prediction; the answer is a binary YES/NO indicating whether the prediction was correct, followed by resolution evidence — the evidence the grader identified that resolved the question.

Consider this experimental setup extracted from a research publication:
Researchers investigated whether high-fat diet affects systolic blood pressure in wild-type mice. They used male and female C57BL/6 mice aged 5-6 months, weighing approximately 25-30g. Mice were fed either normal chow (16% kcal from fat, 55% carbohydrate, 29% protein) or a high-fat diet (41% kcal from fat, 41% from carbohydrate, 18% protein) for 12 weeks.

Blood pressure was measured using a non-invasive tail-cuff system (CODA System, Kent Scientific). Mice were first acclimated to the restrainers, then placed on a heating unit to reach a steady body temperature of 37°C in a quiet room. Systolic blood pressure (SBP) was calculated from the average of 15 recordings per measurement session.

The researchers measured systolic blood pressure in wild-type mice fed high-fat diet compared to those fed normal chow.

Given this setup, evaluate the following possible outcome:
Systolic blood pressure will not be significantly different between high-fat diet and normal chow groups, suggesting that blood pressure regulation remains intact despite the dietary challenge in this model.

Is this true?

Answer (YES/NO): YES